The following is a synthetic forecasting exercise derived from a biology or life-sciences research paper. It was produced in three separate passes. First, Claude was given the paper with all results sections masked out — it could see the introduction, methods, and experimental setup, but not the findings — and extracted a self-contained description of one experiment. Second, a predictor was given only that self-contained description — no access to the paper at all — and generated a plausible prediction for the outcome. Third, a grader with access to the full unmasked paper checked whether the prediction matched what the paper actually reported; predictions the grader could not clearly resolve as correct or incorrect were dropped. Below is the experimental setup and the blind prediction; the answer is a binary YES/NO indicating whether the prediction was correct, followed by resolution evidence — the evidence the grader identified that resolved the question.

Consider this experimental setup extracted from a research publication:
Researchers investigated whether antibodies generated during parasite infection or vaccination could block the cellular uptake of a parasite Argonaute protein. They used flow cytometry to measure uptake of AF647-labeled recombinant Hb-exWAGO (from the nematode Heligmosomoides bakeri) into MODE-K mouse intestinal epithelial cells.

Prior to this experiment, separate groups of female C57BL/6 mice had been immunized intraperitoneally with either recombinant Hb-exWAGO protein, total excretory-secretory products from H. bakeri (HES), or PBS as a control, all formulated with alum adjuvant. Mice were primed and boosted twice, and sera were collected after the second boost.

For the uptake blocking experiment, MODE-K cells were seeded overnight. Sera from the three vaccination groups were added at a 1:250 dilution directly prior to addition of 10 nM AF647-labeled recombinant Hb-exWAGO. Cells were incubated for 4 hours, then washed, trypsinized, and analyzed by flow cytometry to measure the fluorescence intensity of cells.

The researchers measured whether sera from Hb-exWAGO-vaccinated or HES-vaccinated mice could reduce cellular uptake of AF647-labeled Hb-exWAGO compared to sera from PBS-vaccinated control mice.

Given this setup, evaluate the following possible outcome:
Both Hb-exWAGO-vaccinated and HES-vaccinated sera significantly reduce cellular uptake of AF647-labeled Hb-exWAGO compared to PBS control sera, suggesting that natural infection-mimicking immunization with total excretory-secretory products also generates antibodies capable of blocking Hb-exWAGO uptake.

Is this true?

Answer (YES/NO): NO